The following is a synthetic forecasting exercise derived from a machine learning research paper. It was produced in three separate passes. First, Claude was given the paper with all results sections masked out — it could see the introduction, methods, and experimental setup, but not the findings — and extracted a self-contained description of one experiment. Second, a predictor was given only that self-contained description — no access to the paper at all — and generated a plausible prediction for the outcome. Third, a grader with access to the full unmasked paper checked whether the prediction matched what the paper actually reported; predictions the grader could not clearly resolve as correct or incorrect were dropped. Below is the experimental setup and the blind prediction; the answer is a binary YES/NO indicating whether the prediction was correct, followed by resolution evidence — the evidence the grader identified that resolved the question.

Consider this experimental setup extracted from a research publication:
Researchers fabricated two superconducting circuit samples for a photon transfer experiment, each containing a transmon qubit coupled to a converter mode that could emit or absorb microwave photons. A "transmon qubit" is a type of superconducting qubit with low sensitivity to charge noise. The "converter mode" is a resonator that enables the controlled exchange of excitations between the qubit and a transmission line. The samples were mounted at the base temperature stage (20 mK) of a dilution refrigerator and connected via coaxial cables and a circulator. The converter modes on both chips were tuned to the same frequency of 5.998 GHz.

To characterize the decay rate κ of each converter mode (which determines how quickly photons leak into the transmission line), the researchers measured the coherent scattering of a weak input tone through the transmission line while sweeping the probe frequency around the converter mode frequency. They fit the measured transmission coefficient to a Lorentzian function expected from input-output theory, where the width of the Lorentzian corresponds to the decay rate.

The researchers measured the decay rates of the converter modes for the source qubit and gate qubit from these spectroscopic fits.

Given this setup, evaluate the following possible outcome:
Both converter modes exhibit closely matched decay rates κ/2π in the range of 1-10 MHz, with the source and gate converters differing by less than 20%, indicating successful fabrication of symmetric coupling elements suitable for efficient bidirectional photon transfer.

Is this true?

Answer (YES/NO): YES